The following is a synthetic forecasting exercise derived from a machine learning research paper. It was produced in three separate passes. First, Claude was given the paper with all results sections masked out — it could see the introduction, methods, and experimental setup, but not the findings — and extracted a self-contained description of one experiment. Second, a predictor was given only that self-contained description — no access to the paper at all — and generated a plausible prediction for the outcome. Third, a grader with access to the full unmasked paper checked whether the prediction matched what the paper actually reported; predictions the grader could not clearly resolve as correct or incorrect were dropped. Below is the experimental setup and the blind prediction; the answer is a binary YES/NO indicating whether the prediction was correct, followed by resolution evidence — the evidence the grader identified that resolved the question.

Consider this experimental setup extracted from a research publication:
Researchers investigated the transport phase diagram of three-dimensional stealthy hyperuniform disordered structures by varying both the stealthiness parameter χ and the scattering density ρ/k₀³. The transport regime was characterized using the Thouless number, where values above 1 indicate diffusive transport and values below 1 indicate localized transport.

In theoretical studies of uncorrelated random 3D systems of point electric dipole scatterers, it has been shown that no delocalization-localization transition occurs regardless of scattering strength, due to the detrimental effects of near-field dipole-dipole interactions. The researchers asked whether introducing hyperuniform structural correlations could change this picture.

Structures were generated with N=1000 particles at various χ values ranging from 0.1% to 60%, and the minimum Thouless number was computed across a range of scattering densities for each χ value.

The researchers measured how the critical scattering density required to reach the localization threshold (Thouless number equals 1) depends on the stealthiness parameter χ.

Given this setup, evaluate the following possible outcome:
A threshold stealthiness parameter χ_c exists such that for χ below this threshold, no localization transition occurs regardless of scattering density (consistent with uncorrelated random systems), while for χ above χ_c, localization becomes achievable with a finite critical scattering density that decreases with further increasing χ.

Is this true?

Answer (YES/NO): NO